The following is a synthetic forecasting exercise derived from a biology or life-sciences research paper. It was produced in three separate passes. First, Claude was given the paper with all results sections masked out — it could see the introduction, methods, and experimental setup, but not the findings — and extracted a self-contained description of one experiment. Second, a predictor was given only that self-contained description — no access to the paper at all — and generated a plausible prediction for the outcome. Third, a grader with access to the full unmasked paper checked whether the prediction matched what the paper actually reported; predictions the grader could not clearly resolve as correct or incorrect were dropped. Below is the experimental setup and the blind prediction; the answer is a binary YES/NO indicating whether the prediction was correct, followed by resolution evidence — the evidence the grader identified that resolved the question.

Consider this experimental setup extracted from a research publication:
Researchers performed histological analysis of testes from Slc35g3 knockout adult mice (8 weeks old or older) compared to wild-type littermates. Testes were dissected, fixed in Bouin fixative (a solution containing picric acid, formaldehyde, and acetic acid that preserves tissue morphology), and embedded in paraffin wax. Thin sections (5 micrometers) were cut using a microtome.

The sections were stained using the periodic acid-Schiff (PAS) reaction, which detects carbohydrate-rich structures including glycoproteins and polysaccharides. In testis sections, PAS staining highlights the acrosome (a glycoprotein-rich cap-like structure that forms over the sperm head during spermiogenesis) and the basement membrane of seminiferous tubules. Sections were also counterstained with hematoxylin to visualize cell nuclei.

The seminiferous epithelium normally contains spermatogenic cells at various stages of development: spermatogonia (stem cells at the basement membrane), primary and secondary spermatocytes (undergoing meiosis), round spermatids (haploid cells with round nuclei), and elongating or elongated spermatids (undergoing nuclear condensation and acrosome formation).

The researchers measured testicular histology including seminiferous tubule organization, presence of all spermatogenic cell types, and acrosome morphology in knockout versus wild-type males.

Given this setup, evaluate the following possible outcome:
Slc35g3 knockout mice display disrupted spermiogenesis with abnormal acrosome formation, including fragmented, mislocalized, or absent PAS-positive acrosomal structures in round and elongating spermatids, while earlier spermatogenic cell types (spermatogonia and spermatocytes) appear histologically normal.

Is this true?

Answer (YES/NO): NO